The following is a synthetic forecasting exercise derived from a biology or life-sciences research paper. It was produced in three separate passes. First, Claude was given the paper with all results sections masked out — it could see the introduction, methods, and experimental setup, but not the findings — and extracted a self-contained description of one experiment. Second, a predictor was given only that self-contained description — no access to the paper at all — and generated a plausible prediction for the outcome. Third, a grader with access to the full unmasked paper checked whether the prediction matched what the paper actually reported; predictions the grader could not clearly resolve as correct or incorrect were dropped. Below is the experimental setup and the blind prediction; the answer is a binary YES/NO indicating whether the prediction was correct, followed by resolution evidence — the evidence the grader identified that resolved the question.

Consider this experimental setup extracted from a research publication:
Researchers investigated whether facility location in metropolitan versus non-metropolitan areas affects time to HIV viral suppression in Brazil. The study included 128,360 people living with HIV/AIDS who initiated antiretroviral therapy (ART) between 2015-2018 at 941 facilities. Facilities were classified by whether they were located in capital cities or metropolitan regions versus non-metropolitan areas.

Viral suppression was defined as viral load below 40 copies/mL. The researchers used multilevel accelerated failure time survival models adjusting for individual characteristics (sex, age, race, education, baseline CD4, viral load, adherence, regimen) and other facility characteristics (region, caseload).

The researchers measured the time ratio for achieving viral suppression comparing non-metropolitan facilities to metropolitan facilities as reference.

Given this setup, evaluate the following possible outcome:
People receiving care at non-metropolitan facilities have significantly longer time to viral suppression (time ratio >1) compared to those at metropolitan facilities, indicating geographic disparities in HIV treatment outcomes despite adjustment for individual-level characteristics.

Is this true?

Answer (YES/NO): YES